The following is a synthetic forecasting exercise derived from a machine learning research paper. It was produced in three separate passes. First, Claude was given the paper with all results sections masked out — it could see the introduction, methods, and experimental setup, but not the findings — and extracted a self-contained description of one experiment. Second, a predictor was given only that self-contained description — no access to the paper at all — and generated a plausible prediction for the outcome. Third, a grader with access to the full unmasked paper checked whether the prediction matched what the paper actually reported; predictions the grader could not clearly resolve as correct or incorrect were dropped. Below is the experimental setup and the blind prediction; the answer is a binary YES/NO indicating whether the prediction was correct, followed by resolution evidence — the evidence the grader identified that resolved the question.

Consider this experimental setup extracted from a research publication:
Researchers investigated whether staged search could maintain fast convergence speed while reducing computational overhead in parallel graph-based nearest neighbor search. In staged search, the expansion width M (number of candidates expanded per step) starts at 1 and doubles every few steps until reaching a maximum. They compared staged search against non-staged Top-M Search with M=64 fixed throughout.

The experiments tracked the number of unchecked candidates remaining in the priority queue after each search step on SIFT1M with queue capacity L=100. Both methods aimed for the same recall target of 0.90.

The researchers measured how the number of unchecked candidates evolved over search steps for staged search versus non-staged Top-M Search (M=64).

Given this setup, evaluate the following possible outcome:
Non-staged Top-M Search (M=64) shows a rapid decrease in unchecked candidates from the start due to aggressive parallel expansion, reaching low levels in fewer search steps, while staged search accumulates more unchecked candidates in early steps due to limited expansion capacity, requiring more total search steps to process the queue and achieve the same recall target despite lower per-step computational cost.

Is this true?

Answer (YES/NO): NO